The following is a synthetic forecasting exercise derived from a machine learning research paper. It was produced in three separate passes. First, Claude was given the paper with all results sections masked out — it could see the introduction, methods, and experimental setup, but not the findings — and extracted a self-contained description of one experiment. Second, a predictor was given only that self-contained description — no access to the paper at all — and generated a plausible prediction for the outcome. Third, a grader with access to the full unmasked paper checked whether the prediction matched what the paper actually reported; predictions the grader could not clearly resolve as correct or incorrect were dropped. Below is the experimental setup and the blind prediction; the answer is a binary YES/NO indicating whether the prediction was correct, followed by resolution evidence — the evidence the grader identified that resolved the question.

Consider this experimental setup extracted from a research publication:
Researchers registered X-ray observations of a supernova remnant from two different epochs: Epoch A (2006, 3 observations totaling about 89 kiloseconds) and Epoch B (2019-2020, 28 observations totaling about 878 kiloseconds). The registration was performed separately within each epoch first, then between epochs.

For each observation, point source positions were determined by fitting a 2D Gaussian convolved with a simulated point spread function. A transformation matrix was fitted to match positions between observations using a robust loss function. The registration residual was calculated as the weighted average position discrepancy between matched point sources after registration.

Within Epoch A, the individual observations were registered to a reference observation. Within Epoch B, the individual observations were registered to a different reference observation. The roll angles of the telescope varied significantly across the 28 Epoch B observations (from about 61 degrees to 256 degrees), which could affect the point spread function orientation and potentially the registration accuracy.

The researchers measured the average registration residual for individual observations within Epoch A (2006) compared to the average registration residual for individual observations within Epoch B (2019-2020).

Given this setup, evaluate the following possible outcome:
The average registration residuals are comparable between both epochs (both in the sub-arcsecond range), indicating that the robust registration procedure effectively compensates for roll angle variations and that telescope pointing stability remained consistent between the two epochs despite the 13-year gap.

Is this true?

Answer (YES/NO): NO